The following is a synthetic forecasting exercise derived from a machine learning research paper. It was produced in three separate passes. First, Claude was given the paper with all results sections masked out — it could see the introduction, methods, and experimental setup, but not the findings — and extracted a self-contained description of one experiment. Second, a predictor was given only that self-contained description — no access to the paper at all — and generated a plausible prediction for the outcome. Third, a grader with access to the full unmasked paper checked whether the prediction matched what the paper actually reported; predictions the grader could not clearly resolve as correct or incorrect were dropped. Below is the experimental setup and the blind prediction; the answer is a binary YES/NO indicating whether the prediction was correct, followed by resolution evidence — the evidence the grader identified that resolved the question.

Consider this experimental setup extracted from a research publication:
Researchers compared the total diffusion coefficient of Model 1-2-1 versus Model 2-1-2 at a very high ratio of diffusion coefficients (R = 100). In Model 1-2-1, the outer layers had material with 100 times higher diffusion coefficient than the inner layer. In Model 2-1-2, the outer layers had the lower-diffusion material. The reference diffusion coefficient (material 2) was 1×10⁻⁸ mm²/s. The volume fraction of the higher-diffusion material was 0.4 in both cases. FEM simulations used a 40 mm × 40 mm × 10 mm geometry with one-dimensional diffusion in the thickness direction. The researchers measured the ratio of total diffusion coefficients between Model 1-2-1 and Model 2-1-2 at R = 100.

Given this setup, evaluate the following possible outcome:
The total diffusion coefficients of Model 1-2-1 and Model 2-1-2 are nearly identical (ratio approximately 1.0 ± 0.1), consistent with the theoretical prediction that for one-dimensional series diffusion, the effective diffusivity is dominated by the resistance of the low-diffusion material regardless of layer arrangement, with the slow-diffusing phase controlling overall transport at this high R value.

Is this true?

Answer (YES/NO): NO